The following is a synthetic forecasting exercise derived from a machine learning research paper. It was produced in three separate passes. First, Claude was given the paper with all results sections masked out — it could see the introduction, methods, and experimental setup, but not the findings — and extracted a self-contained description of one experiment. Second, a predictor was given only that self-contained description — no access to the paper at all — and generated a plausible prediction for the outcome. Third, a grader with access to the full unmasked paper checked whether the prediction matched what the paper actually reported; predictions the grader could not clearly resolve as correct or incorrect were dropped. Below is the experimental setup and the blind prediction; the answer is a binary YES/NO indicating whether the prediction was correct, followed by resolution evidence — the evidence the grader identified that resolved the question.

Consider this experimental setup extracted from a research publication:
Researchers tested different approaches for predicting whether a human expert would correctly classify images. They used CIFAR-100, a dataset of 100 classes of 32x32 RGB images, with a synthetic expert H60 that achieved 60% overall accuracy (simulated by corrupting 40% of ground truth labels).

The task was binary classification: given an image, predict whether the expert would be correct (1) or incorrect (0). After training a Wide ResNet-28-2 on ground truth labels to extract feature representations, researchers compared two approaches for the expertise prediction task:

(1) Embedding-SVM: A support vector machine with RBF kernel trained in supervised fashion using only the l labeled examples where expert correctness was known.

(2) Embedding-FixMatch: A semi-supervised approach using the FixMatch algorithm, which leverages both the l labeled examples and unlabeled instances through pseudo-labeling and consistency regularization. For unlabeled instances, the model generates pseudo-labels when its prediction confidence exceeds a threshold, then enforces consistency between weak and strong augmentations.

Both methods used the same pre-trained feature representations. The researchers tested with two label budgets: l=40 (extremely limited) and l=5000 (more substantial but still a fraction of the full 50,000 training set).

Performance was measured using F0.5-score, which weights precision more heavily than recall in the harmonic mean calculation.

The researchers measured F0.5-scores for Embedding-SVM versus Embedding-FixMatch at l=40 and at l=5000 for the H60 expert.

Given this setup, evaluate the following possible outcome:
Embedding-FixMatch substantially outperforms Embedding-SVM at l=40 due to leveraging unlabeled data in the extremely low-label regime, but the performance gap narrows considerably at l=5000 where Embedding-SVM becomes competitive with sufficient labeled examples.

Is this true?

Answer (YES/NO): NO